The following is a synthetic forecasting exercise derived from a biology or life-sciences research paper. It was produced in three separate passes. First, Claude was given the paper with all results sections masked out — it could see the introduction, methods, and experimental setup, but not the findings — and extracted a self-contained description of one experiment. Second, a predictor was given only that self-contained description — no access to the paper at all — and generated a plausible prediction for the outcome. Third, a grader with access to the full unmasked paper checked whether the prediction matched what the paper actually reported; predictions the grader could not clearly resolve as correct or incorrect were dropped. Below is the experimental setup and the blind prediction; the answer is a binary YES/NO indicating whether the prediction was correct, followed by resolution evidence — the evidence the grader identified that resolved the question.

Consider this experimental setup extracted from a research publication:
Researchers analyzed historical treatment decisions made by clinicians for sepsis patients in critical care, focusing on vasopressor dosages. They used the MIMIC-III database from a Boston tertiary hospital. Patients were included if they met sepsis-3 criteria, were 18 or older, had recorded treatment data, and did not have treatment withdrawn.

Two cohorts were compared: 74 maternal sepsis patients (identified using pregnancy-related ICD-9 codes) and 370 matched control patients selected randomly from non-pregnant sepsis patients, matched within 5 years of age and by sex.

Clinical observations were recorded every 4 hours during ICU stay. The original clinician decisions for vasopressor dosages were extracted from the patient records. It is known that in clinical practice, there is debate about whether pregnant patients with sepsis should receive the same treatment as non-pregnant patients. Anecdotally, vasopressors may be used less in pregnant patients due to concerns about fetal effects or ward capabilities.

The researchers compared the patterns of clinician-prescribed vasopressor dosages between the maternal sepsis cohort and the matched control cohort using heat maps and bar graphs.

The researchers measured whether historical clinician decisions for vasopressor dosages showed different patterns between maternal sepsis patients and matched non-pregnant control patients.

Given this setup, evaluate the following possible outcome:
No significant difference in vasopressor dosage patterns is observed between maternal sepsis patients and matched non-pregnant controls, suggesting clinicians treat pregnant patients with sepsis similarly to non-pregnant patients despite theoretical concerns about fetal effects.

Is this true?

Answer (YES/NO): YES